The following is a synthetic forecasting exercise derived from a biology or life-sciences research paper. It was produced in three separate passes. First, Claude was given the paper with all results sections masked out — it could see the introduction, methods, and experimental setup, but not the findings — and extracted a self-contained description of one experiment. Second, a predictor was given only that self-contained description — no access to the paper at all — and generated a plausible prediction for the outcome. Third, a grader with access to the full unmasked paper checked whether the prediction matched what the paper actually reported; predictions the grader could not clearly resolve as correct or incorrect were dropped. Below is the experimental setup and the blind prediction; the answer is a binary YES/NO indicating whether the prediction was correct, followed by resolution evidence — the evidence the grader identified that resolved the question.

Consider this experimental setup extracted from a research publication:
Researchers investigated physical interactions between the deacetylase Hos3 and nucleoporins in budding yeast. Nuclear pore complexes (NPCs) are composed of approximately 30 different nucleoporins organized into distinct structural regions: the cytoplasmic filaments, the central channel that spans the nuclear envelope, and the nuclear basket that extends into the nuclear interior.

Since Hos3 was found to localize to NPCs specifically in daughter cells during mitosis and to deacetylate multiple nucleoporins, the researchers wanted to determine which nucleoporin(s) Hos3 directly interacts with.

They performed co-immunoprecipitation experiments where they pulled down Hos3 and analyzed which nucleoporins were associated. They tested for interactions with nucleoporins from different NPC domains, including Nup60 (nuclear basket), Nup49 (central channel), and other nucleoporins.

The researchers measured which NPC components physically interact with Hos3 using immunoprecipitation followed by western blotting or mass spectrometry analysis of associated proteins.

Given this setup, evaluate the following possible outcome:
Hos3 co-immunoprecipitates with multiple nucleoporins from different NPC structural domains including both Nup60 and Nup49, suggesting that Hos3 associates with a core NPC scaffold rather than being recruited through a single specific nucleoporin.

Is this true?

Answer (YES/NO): NO